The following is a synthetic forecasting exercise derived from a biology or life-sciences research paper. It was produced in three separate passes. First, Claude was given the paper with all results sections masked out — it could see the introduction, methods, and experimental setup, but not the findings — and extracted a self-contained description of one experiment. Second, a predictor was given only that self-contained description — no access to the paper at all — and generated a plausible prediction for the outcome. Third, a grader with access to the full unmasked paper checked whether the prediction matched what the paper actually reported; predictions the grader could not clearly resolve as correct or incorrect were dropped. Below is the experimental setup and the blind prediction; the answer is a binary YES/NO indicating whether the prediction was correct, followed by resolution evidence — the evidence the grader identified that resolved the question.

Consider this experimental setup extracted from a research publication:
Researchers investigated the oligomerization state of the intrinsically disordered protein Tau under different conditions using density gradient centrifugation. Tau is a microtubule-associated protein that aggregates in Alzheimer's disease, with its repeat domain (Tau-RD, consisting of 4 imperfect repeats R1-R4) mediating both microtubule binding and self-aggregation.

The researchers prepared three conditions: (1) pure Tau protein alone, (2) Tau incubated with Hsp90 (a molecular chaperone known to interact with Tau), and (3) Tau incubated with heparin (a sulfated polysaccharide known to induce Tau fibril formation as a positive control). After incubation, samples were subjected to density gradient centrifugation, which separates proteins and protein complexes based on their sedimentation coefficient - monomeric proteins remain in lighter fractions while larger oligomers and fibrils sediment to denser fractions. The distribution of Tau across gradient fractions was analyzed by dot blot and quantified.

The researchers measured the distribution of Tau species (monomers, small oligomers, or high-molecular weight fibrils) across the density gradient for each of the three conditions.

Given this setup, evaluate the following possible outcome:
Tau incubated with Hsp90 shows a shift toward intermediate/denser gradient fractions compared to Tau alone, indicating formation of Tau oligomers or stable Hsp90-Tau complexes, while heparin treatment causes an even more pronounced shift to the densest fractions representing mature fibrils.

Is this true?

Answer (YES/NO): YES